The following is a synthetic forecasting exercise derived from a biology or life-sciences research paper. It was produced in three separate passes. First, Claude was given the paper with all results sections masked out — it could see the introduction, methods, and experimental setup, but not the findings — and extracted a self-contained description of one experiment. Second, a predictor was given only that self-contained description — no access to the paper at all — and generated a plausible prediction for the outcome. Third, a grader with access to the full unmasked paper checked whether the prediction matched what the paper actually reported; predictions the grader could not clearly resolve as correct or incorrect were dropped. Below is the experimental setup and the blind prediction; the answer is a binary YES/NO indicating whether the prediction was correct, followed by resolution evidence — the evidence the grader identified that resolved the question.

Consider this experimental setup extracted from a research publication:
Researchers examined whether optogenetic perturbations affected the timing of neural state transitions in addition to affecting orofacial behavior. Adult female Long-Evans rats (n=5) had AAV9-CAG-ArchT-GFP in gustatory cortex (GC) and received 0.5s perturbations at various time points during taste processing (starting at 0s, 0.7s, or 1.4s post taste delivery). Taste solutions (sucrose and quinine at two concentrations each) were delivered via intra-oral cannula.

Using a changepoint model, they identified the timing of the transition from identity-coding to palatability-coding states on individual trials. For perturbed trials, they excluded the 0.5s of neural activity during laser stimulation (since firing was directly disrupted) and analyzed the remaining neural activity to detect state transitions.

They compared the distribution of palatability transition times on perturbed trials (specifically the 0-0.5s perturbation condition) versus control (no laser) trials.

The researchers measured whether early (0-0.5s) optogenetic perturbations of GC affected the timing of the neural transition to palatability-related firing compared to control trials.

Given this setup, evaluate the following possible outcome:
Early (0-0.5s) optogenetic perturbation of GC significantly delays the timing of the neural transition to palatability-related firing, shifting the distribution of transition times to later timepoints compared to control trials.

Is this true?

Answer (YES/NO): YES